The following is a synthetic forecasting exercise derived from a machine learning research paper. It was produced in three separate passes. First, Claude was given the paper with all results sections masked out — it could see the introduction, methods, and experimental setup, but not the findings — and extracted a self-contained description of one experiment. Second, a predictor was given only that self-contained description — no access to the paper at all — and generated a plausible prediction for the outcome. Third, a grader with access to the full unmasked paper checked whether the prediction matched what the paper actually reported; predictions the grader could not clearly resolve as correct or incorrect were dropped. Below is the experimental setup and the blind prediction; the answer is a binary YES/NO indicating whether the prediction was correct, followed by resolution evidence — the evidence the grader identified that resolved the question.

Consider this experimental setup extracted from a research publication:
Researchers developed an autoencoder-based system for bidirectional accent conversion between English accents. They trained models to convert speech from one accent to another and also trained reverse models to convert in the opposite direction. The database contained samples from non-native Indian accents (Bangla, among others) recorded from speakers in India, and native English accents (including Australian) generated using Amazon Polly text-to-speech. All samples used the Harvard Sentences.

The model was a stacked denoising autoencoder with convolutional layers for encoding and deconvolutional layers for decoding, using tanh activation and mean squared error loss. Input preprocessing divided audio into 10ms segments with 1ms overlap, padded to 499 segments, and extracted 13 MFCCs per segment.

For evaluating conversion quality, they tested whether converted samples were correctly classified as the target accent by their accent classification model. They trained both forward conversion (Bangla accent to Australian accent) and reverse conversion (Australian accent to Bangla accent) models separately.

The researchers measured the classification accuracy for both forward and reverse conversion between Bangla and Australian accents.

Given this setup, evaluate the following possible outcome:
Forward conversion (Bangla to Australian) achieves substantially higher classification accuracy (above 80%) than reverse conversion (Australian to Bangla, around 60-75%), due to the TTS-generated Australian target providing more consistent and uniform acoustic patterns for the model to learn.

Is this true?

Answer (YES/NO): NO